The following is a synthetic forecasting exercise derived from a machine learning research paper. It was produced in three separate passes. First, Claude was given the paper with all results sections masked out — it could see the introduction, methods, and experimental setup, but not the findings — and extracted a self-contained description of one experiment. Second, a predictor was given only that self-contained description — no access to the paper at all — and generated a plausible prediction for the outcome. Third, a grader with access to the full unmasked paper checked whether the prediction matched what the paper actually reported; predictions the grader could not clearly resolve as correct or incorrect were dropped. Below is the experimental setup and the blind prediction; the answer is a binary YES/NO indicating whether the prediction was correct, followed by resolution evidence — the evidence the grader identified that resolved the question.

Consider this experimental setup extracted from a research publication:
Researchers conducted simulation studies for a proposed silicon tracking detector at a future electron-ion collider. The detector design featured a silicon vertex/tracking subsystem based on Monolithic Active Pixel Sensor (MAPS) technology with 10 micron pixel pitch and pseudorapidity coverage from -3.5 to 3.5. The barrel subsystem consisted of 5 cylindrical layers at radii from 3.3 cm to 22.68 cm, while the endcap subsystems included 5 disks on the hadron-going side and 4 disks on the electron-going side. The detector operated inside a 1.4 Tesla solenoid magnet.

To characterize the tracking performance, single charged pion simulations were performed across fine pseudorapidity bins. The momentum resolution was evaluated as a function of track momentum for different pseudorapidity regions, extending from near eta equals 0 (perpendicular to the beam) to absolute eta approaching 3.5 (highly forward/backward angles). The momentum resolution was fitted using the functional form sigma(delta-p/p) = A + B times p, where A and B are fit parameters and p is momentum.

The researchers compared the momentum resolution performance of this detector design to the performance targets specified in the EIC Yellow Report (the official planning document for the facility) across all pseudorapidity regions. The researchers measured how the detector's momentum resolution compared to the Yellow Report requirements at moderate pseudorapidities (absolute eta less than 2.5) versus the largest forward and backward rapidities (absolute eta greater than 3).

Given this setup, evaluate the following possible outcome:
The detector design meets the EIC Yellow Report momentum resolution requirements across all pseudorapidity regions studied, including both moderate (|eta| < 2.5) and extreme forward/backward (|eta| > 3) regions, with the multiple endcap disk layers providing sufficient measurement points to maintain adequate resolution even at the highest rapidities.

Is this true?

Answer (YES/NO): NO